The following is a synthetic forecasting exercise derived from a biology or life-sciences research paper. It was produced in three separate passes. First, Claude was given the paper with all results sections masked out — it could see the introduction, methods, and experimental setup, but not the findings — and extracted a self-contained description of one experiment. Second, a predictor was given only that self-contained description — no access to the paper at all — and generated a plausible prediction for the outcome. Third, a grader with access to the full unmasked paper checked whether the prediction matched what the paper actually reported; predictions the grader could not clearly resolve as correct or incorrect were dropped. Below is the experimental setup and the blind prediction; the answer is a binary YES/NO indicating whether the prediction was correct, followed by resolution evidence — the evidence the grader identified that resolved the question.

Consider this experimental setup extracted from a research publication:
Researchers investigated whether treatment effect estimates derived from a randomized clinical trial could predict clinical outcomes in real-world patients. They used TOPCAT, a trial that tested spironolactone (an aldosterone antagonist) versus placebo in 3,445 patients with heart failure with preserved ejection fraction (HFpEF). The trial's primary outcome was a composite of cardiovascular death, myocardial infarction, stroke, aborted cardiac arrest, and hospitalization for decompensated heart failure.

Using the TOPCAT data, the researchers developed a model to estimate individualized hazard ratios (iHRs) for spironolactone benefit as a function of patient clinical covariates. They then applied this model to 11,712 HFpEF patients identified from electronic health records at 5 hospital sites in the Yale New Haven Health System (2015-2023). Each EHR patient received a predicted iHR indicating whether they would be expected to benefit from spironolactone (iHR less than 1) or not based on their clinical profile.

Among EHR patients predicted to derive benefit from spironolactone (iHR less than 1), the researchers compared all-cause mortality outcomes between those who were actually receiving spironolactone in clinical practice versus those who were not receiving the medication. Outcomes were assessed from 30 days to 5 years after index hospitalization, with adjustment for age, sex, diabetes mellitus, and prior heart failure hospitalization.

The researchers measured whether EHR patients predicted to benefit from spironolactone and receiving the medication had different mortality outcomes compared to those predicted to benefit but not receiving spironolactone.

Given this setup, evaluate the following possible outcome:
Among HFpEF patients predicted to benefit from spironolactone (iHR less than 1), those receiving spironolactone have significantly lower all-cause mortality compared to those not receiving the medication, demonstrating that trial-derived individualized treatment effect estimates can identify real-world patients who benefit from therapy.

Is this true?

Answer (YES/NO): YES